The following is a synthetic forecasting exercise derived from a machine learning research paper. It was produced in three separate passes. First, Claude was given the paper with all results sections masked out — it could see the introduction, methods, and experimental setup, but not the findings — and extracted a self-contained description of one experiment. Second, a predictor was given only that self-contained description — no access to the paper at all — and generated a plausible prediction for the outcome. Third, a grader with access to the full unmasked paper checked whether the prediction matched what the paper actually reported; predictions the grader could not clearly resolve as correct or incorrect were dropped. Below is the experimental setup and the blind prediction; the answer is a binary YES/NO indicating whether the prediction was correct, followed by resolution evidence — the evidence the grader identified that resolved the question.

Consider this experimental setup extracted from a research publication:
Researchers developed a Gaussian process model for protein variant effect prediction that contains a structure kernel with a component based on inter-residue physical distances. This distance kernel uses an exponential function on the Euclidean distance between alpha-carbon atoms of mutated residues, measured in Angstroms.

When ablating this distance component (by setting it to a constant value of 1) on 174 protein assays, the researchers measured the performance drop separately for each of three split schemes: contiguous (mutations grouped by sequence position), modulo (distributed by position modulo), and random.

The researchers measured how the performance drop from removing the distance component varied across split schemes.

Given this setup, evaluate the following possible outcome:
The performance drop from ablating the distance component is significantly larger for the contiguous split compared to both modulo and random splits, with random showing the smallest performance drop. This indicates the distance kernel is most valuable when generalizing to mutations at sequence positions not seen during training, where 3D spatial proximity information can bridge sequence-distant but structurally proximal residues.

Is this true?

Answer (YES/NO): NO